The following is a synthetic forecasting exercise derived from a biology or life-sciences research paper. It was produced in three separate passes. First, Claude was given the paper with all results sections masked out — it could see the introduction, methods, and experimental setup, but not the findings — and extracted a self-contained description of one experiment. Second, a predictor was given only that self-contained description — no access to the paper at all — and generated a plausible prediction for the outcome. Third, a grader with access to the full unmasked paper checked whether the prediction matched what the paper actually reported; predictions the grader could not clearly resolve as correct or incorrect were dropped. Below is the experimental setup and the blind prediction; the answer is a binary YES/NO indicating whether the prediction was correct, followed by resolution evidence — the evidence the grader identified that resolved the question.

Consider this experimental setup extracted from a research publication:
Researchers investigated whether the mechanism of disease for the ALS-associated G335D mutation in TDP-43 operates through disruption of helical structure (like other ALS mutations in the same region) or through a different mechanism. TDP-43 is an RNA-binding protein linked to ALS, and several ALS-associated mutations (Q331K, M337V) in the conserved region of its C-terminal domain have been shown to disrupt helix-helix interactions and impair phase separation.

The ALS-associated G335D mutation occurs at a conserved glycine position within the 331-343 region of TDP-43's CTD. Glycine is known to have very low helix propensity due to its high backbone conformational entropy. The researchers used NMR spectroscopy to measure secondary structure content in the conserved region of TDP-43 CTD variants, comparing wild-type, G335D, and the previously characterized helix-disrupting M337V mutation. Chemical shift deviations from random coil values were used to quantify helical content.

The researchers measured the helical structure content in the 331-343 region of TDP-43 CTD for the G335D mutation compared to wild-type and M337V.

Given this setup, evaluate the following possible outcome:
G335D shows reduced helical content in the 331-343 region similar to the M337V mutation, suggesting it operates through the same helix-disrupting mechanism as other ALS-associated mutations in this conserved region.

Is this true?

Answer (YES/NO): NO